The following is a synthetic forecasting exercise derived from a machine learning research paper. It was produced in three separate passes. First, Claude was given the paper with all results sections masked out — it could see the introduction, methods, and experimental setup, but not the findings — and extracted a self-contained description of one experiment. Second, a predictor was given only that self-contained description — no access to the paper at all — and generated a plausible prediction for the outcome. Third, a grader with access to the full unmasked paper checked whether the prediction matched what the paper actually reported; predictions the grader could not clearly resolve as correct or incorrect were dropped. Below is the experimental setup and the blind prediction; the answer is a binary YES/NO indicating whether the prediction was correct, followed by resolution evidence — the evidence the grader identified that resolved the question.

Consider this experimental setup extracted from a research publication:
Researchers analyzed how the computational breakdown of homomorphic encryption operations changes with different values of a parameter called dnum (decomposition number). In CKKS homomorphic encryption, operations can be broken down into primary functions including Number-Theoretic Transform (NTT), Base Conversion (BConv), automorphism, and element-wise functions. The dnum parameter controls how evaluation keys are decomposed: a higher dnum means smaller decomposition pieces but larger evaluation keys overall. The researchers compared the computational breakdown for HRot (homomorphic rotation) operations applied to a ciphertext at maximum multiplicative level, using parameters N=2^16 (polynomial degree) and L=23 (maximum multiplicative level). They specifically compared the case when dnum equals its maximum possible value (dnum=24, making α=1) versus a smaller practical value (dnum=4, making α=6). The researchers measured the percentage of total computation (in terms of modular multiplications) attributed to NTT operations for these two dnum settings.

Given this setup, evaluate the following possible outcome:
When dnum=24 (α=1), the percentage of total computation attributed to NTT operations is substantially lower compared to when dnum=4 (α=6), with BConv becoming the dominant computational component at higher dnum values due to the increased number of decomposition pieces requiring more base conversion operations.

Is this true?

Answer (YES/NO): NO